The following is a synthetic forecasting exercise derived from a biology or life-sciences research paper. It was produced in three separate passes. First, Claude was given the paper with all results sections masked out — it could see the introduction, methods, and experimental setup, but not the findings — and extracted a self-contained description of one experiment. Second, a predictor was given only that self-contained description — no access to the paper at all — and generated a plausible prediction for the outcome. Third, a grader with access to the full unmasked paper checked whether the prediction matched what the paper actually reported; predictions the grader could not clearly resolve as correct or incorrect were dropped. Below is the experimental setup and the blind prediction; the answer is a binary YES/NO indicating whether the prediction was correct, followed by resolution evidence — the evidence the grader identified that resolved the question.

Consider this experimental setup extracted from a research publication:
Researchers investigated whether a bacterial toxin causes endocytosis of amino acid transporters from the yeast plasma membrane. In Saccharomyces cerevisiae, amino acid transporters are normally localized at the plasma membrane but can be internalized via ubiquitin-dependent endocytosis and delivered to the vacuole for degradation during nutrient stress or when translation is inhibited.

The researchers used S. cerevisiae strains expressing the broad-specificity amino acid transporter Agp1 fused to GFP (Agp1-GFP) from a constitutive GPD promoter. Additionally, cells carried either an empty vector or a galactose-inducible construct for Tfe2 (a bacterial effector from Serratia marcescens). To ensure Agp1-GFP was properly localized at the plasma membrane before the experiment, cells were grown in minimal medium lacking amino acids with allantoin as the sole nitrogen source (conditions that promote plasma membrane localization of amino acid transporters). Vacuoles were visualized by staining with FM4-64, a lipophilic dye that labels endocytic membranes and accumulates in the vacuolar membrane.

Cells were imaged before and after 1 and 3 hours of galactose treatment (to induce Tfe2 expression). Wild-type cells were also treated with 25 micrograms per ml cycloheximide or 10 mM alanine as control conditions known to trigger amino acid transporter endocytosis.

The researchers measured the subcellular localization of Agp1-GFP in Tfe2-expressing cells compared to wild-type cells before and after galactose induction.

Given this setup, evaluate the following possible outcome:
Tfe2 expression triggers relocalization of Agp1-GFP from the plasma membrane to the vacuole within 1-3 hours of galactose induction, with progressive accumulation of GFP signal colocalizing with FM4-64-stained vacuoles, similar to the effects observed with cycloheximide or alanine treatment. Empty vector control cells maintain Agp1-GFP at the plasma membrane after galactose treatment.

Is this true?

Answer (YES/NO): YES